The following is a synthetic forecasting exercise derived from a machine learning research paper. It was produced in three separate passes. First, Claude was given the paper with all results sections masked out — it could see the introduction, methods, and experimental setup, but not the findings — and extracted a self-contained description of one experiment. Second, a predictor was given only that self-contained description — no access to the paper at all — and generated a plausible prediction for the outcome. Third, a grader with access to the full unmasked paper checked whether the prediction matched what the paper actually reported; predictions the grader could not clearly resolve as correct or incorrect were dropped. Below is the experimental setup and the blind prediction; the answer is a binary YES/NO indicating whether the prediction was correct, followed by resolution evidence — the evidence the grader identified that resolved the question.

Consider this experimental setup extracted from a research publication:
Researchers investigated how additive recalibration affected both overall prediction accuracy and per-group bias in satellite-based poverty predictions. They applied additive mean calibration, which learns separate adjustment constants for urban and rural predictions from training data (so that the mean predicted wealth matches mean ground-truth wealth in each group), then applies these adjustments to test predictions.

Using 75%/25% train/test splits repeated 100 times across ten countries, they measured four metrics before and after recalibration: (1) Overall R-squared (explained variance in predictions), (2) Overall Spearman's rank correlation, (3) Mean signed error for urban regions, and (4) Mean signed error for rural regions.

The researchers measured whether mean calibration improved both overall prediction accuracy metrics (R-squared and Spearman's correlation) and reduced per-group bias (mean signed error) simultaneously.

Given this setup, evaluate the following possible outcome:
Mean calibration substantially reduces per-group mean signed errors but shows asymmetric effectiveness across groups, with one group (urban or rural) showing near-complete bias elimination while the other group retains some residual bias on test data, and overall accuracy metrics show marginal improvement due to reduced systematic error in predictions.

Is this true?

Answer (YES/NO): NO